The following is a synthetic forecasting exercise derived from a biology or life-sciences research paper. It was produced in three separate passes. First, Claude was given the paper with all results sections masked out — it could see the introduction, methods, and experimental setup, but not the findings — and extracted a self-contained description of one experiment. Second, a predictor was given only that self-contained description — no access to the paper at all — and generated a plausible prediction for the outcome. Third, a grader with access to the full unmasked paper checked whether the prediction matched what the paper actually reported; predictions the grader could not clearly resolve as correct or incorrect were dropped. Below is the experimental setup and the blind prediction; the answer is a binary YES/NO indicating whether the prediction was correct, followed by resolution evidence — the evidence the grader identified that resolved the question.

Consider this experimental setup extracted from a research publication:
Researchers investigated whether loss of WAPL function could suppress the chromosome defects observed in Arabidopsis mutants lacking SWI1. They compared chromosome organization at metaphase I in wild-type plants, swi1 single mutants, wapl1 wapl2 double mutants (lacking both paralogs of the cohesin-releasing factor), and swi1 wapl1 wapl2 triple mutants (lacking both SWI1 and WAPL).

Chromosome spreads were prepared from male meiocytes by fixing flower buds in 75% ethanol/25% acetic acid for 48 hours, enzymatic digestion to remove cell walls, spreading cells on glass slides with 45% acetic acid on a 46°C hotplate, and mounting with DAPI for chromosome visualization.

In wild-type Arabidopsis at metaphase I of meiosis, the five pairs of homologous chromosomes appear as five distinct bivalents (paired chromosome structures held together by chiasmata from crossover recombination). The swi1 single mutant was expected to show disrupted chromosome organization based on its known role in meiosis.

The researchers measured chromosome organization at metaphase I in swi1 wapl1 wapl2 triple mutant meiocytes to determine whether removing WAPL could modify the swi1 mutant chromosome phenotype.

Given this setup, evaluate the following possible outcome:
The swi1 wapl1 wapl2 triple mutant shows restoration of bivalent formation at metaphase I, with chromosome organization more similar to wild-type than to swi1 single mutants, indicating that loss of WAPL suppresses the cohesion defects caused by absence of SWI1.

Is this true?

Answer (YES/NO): NO